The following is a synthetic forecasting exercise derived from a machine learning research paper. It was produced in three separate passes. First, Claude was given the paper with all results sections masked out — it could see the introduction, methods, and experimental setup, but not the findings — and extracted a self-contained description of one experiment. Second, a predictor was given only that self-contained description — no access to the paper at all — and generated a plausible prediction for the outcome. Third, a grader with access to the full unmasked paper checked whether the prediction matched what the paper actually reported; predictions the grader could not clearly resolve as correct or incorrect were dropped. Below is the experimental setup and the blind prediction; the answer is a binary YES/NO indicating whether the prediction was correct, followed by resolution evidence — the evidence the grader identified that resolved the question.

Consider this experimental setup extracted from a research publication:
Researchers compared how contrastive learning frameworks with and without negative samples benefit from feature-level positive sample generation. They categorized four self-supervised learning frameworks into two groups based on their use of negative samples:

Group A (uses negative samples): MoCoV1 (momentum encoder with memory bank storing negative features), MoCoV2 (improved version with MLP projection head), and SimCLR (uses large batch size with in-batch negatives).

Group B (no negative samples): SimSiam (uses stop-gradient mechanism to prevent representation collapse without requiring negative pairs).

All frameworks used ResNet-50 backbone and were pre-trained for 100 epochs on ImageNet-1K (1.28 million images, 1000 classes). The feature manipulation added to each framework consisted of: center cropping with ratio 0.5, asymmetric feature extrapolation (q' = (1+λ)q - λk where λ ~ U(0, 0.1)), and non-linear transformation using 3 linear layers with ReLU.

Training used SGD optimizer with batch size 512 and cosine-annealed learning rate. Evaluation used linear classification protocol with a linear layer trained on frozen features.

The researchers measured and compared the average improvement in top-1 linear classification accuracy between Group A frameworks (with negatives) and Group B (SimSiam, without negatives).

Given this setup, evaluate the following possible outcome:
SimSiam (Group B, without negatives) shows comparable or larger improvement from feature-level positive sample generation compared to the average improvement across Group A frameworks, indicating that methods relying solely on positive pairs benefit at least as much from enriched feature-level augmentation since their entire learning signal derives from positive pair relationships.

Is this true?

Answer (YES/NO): NO